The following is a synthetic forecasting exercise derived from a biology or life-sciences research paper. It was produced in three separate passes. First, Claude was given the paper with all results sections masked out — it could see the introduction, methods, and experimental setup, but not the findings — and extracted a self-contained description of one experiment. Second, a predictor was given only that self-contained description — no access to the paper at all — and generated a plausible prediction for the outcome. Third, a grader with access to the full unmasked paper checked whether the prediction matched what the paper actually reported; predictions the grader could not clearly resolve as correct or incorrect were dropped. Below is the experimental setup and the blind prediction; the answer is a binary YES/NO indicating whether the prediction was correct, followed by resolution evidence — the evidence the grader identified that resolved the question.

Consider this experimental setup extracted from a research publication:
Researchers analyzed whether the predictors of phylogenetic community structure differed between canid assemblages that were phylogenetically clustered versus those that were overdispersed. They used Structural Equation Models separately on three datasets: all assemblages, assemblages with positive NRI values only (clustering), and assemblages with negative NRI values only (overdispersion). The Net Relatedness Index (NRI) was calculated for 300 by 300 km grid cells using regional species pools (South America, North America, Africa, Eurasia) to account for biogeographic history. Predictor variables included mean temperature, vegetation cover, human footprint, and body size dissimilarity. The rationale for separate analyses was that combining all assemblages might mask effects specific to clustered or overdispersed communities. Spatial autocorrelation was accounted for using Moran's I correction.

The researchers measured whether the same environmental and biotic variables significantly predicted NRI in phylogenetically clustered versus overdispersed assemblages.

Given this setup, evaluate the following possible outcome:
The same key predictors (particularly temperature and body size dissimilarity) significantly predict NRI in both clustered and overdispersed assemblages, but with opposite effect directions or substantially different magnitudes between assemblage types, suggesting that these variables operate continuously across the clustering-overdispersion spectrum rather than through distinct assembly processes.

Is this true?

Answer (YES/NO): NO